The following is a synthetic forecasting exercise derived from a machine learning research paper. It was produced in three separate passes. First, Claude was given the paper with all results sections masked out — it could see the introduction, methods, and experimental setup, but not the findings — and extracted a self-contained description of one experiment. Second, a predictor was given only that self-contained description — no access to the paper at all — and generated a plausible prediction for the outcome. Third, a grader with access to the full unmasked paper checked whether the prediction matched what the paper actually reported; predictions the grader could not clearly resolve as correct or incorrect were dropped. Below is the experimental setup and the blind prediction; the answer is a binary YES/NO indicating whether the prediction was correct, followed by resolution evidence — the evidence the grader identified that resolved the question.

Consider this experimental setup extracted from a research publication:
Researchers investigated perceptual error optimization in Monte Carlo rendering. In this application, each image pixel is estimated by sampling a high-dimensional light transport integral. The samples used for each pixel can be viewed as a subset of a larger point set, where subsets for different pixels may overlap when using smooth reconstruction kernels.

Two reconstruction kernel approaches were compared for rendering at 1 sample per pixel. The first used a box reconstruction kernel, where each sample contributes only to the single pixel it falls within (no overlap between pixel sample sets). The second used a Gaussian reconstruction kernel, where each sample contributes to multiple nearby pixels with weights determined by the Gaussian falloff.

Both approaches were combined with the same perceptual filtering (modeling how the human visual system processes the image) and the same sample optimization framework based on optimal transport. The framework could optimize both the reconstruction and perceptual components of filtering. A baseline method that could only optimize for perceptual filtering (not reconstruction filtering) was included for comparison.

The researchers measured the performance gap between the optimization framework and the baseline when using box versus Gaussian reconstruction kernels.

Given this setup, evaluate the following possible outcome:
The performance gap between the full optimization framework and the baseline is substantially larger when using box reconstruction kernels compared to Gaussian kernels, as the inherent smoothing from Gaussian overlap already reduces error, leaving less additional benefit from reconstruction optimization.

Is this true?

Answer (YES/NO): NO